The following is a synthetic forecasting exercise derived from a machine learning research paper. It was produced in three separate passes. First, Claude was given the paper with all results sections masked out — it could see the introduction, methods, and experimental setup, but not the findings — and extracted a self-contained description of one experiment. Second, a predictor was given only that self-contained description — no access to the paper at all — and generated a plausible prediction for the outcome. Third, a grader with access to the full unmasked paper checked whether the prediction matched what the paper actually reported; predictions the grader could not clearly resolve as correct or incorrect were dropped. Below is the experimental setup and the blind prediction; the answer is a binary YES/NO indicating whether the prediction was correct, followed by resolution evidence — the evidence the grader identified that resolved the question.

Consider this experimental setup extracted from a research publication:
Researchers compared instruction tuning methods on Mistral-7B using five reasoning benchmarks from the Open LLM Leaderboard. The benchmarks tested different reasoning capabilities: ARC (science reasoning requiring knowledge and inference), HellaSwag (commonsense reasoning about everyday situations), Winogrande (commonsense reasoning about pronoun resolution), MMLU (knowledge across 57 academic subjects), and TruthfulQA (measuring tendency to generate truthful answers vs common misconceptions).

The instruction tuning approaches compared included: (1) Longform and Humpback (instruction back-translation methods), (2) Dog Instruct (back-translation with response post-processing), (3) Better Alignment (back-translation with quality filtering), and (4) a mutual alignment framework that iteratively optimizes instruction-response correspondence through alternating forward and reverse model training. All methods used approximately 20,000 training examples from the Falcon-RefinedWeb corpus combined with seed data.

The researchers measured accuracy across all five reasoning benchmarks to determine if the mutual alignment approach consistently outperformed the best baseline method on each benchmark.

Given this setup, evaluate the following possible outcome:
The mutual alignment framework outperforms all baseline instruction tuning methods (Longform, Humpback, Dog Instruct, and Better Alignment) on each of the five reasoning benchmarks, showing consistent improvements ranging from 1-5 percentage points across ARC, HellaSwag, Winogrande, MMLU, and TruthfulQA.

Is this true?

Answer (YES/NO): NO